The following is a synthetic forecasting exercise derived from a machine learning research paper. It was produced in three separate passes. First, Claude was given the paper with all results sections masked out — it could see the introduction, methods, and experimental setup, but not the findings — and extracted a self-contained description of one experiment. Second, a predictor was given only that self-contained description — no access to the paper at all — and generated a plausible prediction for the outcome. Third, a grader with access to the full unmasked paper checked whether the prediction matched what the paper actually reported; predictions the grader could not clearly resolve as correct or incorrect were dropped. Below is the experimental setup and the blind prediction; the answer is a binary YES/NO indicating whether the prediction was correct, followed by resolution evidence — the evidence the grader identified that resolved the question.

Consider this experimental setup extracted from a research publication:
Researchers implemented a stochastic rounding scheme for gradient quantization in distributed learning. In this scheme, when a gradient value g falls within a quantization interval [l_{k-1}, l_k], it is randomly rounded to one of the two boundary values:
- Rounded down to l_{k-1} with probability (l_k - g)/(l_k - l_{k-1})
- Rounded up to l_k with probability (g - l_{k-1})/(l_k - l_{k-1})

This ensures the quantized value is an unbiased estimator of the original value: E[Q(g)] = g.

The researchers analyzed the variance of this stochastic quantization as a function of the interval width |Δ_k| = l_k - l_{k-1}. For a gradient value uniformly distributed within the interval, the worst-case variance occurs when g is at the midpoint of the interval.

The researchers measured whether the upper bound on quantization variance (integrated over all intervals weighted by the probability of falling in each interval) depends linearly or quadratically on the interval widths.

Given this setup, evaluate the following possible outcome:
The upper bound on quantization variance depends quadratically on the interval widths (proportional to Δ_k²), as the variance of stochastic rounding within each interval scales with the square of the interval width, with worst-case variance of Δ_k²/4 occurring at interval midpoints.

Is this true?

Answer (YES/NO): YES